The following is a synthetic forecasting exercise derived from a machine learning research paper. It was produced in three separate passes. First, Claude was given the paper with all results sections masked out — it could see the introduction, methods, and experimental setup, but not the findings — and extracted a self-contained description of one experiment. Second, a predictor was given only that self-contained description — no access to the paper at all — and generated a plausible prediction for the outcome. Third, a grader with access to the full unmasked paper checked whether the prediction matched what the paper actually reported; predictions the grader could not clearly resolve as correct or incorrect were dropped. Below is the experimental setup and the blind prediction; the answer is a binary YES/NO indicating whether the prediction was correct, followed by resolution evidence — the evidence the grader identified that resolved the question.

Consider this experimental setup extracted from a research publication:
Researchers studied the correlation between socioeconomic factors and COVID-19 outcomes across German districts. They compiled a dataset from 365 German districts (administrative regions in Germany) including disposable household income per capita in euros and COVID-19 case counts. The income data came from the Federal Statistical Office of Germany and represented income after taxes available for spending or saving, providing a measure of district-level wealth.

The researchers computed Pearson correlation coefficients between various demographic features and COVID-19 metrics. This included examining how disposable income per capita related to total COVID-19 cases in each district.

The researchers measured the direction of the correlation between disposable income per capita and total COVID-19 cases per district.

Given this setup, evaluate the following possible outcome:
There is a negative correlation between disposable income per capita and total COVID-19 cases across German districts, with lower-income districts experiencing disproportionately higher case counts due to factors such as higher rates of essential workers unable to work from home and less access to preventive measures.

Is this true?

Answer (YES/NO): NO